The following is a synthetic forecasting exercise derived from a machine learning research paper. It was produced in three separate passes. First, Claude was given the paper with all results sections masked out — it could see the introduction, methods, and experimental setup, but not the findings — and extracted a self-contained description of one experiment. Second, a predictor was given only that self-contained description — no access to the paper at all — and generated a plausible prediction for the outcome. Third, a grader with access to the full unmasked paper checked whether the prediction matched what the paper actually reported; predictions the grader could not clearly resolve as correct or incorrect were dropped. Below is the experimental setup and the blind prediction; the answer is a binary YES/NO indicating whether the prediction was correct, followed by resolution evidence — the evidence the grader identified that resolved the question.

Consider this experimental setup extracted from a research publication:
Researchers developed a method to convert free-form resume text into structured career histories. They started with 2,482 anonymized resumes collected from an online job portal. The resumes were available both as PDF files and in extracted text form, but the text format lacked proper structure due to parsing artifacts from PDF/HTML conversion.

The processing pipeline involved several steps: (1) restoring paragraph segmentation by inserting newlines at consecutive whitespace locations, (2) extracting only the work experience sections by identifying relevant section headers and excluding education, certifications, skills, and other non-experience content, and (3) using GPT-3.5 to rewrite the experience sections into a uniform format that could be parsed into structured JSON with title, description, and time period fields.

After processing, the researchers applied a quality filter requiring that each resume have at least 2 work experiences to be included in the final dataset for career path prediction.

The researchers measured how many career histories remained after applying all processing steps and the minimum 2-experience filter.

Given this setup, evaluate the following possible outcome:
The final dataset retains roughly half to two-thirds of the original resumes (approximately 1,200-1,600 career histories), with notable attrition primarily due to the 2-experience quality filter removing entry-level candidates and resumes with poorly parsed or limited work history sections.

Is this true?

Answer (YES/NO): NO